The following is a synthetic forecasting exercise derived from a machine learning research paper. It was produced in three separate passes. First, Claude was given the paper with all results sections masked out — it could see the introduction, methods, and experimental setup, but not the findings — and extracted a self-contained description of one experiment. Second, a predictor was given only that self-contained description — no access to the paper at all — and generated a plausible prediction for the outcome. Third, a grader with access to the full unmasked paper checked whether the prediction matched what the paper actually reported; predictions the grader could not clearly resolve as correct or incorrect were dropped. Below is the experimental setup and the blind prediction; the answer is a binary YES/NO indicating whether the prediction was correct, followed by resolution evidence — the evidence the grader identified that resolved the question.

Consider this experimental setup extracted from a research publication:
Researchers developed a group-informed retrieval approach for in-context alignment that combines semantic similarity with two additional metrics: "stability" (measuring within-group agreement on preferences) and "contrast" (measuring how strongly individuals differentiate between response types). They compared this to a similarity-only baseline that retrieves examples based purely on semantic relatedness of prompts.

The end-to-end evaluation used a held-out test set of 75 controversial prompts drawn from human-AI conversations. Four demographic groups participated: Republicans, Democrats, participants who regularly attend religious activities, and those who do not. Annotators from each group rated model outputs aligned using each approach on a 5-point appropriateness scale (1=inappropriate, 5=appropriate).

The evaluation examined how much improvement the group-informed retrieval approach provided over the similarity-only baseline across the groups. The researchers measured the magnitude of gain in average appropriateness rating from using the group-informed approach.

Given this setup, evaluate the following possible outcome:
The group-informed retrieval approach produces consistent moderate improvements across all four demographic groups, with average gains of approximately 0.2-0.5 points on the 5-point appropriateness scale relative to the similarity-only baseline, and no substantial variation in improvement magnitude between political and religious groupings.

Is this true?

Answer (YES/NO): NO